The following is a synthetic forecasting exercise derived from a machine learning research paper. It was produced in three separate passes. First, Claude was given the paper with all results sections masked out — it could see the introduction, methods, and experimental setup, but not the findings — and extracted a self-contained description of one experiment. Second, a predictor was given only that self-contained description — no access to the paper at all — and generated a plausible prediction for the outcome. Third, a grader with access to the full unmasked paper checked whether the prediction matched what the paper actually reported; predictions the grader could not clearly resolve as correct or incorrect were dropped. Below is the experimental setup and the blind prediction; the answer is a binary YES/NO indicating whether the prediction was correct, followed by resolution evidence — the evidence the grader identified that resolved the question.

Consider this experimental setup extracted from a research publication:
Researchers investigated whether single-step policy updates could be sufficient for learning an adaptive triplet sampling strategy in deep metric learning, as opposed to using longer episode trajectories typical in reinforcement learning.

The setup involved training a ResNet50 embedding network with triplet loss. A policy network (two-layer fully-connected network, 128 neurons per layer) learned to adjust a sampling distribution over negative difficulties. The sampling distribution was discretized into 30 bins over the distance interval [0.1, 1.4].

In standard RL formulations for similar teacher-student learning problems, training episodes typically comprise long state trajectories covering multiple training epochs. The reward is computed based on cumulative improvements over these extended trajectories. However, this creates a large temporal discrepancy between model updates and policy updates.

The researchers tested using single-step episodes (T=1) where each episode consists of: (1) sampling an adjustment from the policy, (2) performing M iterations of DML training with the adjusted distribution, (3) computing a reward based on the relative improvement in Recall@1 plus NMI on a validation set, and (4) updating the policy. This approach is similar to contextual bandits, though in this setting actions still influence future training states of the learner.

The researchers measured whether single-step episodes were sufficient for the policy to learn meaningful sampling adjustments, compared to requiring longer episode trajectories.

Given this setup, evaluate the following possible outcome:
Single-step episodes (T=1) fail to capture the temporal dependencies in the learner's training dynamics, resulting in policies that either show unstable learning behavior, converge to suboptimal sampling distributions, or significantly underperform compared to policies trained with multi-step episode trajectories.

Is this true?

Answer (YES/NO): NO